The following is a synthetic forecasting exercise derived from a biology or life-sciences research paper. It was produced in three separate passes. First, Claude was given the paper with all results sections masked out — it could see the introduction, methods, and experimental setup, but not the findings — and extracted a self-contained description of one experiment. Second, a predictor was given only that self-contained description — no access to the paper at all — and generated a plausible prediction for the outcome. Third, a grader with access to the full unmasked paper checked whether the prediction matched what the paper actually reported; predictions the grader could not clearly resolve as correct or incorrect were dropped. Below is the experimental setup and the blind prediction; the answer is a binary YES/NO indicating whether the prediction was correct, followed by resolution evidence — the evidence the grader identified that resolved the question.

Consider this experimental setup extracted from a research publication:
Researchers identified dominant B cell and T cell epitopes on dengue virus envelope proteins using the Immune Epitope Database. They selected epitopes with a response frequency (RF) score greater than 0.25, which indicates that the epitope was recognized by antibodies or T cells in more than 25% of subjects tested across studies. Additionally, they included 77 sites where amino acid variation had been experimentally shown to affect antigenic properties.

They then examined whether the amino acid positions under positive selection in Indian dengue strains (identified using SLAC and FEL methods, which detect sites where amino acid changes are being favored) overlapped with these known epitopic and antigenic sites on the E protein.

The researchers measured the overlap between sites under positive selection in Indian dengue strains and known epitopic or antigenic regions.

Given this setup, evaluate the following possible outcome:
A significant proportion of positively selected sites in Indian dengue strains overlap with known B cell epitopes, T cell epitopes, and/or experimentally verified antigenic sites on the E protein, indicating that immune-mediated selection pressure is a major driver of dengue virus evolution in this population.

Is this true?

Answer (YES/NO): NO